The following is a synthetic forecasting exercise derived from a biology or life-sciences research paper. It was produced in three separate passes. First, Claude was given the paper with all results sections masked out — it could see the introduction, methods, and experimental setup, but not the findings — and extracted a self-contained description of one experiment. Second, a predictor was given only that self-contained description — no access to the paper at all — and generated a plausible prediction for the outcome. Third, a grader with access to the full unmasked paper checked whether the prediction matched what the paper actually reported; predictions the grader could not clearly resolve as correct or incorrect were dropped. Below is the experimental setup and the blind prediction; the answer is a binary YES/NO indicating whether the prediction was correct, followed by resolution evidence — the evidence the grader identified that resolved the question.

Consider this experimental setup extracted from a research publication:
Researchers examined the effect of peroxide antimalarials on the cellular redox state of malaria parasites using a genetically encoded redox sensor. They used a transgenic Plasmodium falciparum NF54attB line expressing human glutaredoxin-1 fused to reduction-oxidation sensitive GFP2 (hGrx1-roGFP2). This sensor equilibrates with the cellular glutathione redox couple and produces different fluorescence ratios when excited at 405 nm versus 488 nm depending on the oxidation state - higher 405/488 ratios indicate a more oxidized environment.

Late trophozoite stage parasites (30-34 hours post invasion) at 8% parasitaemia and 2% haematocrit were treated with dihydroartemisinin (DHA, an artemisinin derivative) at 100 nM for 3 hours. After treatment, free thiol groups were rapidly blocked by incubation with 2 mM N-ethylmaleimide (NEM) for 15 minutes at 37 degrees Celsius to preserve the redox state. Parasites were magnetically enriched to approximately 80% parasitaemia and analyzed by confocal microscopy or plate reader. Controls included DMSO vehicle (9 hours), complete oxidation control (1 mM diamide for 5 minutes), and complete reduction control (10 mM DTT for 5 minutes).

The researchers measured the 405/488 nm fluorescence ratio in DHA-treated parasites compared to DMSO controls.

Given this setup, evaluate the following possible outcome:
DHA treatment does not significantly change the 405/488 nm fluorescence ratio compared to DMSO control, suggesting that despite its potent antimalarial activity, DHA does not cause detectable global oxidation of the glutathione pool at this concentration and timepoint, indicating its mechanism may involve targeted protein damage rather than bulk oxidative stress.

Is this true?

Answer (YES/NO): YES